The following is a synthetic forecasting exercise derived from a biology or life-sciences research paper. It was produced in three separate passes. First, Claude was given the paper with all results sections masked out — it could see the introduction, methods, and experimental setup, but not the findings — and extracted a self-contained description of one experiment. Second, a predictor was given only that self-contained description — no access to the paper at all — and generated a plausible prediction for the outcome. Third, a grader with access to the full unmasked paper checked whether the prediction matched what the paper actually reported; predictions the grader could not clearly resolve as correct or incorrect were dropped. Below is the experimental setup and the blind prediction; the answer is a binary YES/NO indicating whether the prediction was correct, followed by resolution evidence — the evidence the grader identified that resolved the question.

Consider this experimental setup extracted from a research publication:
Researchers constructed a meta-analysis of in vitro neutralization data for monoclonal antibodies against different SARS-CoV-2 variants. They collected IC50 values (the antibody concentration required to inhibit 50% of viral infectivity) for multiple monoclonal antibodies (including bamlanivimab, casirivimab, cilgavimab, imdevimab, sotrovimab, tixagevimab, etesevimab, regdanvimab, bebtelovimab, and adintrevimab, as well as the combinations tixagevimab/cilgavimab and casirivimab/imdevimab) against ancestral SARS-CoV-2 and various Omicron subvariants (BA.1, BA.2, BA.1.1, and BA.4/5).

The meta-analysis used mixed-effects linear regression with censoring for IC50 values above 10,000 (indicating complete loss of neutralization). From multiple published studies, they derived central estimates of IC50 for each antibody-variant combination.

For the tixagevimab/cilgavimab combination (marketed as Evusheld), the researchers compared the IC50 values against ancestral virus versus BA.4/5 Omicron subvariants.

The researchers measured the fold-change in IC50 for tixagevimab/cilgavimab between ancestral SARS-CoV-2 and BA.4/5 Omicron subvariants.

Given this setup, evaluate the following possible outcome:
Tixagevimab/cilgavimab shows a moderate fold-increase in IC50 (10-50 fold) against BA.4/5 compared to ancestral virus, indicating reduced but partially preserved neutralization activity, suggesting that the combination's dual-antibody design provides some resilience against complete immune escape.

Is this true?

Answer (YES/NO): NO